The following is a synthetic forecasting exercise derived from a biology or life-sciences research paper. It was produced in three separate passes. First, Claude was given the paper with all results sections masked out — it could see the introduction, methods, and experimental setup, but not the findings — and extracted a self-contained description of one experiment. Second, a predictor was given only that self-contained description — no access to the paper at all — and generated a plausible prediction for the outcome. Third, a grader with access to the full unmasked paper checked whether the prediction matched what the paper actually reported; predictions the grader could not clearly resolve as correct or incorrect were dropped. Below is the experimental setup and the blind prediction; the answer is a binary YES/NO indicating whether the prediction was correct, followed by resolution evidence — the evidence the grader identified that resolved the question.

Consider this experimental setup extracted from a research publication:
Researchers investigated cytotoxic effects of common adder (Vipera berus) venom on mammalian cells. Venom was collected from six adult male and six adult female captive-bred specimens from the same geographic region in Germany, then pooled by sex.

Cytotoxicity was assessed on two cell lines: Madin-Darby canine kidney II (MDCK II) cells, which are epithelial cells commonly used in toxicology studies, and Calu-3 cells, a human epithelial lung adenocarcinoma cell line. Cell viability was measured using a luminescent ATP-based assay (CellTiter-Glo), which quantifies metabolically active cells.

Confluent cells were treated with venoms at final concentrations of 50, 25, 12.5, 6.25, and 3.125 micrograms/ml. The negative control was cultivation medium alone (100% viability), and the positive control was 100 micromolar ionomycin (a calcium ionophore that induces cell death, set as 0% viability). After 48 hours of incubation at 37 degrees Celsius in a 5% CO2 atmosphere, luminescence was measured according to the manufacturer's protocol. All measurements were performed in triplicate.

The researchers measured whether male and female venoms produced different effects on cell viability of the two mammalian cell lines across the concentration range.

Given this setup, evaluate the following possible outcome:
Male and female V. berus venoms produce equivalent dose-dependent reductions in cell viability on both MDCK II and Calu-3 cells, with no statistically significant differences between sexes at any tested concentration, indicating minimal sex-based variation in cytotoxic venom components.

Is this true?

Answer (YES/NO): YES